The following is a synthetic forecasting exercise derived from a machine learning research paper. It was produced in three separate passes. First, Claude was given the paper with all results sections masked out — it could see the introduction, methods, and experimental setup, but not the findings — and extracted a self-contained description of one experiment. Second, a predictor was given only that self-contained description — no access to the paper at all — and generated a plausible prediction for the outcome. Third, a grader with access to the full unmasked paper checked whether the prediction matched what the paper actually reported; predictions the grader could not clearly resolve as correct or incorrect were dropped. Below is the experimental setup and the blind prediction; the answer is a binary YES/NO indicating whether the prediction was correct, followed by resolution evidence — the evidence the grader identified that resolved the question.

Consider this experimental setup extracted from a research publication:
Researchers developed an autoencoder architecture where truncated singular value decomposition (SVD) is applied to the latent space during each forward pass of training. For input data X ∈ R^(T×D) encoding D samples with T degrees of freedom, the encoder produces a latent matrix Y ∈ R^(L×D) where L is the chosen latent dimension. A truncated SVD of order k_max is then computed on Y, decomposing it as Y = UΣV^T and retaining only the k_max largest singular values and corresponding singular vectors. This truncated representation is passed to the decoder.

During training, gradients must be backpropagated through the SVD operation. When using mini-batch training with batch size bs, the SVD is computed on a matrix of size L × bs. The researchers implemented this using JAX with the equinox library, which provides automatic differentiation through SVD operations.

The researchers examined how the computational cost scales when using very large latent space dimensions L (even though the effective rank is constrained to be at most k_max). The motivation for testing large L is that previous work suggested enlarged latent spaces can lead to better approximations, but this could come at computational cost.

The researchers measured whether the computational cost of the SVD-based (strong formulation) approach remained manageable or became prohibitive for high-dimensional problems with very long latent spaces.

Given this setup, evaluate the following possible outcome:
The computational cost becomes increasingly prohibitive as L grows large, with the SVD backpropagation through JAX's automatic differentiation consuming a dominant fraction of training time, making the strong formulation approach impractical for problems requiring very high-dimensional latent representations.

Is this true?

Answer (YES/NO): NO